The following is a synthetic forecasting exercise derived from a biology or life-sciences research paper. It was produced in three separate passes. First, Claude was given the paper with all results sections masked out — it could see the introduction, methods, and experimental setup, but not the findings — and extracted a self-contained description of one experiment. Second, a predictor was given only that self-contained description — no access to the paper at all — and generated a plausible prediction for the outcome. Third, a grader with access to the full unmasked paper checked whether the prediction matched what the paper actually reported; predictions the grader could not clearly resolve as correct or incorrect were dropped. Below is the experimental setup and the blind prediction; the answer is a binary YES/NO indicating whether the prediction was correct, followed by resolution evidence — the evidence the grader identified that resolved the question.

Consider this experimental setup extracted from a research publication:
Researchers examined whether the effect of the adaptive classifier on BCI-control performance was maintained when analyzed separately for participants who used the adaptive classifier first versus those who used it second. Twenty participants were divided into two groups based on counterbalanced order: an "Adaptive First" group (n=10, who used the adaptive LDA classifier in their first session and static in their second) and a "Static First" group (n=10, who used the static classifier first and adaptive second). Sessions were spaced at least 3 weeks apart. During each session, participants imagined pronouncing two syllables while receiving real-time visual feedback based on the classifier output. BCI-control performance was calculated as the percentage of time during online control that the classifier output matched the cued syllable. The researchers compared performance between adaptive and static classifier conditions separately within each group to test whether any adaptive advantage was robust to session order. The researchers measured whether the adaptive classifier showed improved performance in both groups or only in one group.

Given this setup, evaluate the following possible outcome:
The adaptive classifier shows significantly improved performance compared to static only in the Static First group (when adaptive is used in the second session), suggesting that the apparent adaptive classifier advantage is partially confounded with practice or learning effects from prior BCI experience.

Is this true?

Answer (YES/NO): NO